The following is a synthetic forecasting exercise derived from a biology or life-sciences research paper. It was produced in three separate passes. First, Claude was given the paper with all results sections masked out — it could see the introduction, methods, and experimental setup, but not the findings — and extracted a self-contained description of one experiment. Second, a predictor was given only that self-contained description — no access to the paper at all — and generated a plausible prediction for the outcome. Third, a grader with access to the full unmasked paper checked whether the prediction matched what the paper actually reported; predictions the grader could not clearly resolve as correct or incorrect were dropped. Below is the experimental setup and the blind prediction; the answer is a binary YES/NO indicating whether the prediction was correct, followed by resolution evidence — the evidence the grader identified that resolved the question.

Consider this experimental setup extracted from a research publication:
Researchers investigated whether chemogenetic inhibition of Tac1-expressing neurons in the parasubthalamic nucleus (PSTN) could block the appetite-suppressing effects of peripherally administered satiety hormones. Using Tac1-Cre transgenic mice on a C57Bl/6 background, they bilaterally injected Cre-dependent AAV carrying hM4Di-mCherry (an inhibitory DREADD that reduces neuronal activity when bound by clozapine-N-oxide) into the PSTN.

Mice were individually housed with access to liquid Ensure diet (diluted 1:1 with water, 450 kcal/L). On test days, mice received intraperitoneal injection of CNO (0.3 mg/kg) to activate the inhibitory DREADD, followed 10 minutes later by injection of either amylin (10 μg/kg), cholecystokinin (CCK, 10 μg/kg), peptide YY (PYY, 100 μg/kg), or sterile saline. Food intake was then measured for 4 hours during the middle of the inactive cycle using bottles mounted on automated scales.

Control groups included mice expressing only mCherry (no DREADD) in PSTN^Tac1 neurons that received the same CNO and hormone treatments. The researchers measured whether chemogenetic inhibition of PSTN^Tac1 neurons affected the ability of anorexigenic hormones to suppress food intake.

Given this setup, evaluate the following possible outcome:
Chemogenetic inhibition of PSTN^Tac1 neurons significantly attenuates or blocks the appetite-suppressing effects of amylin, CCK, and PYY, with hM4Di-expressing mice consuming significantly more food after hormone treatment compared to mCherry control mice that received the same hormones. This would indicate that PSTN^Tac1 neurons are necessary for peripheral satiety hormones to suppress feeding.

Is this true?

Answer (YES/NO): YES